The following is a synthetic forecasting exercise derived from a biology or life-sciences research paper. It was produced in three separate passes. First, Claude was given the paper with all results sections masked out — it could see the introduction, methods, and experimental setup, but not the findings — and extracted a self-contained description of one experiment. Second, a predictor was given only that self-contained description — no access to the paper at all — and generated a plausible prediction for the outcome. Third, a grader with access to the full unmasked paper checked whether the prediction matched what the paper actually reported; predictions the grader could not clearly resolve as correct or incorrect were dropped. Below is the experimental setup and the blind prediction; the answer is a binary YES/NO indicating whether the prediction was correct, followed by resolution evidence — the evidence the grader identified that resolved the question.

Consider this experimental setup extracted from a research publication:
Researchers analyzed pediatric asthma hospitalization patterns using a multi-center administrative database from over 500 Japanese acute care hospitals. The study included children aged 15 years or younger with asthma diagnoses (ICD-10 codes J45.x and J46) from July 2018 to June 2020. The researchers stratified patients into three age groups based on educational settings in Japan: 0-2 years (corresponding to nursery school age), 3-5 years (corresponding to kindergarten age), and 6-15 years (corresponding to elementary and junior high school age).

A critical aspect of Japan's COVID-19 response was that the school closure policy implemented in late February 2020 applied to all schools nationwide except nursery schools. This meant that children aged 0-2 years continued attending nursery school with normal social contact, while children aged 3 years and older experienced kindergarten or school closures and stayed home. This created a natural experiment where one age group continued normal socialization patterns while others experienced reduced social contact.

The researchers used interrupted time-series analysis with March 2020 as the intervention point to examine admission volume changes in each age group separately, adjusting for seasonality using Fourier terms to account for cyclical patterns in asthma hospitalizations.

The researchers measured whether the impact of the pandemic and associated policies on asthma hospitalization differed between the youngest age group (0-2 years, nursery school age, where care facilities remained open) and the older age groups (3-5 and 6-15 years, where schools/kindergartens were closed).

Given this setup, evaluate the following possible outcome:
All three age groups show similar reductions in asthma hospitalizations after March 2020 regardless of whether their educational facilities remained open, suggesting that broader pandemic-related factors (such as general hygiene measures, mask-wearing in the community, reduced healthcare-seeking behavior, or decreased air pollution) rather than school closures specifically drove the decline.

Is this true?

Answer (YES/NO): NO